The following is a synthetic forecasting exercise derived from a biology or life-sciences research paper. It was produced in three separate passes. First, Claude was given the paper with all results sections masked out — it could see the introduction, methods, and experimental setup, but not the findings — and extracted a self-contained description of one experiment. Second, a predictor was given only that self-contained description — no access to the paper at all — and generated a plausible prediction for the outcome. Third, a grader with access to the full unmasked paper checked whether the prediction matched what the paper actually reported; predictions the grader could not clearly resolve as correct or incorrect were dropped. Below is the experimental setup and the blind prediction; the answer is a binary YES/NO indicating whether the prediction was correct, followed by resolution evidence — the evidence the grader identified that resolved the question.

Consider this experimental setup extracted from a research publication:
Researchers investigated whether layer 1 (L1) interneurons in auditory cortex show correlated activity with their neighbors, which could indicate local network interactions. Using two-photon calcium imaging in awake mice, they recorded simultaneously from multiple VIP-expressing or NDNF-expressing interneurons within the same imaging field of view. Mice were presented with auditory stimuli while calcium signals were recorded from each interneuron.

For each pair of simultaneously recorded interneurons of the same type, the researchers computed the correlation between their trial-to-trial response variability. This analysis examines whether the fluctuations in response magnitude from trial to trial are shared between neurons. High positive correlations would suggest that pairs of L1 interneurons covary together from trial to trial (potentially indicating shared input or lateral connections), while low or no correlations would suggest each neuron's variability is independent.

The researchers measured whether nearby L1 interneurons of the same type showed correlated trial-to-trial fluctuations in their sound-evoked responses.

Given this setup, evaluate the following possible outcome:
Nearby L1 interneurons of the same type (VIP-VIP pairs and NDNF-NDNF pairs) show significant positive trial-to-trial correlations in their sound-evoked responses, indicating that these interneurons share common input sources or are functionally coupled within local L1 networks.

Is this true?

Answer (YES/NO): YES